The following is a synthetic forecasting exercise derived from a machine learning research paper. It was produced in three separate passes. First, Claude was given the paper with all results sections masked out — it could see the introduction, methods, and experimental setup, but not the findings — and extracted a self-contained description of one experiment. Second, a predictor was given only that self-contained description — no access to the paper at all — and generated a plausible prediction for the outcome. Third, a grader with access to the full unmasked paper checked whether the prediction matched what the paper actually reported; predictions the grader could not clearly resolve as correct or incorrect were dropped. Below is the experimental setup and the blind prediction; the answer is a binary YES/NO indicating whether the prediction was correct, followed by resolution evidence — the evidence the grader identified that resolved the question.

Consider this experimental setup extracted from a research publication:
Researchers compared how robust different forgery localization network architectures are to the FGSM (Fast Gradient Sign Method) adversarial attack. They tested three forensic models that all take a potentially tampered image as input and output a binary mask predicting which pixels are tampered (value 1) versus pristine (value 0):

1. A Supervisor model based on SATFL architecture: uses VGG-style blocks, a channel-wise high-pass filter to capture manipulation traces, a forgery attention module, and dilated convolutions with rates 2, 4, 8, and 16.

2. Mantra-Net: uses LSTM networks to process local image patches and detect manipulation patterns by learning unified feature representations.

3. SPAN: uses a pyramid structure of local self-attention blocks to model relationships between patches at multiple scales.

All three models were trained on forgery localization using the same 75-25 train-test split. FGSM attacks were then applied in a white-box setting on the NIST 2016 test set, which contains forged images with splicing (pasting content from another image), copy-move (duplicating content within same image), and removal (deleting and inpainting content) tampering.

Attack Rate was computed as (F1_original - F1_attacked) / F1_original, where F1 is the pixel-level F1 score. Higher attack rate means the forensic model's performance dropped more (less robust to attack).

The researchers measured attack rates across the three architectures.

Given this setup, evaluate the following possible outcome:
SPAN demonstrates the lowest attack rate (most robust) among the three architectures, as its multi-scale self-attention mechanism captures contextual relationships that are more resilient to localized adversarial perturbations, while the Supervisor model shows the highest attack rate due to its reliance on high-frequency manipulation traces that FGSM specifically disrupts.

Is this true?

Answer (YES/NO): NO